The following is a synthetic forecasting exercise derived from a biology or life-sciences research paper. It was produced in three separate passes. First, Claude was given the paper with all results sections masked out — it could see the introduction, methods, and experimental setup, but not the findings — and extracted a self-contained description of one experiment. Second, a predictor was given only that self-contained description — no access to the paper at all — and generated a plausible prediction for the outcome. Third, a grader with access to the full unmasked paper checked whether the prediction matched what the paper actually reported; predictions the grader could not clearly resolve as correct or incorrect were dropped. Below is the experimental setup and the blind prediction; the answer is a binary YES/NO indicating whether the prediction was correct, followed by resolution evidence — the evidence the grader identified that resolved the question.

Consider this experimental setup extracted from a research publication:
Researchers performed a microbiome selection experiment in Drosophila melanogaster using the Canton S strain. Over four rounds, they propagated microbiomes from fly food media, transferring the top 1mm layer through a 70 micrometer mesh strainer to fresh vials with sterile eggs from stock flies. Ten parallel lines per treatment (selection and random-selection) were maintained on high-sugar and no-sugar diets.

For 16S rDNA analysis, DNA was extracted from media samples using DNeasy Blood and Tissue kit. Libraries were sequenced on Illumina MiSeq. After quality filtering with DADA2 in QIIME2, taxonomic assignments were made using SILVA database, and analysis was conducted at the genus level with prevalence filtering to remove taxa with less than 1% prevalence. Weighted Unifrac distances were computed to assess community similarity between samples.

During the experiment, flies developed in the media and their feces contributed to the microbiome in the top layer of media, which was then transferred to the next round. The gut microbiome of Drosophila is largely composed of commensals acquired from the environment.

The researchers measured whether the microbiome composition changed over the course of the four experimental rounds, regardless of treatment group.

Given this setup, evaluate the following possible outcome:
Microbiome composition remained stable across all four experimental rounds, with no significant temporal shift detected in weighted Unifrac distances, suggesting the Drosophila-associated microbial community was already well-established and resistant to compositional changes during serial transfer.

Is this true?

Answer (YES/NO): NO